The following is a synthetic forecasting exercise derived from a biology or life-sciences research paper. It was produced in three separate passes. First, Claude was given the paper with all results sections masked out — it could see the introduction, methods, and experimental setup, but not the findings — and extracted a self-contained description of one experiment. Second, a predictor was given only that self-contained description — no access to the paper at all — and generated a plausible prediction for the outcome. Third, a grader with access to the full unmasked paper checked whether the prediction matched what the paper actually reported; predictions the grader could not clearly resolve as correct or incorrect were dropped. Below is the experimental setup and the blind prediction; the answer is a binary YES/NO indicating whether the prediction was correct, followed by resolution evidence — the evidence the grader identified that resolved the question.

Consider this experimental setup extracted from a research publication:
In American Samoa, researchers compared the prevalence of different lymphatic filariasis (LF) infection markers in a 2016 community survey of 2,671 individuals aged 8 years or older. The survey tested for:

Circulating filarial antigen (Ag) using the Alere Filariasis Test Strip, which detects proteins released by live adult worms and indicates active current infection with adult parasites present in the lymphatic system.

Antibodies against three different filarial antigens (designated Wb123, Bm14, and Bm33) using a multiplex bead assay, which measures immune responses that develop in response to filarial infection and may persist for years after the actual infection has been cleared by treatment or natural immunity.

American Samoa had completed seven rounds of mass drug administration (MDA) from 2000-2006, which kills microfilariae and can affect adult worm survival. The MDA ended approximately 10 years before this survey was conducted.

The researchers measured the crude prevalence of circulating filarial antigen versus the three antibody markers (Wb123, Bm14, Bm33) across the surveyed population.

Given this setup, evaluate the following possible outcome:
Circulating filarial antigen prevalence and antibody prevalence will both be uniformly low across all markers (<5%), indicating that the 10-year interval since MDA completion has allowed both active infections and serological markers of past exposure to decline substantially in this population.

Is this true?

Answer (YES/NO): NO